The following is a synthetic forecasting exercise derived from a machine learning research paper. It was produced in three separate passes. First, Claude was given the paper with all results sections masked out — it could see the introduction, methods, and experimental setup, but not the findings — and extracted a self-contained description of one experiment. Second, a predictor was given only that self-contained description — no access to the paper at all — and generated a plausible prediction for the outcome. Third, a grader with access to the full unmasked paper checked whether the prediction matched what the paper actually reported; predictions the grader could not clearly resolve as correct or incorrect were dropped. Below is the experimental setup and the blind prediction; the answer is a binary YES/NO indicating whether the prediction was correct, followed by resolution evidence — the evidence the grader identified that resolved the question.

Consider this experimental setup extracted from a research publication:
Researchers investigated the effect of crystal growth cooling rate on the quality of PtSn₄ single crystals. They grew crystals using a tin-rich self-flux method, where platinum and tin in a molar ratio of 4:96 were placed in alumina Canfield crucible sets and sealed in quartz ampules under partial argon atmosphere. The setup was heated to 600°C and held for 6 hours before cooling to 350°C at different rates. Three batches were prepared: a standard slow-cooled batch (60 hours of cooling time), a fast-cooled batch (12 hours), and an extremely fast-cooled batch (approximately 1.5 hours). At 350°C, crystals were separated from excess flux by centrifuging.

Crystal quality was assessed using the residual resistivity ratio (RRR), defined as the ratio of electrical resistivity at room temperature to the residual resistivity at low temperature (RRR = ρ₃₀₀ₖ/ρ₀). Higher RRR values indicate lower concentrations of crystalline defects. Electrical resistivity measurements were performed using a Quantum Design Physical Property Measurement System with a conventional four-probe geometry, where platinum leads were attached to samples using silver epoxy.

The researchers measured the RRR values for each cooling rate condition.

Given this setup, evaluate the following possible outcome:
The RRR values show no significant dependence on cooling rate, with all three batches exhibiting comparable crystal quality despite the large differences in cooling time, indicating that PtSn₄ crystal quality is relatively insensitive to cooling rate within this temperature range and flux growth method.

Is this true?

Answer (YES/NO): NO